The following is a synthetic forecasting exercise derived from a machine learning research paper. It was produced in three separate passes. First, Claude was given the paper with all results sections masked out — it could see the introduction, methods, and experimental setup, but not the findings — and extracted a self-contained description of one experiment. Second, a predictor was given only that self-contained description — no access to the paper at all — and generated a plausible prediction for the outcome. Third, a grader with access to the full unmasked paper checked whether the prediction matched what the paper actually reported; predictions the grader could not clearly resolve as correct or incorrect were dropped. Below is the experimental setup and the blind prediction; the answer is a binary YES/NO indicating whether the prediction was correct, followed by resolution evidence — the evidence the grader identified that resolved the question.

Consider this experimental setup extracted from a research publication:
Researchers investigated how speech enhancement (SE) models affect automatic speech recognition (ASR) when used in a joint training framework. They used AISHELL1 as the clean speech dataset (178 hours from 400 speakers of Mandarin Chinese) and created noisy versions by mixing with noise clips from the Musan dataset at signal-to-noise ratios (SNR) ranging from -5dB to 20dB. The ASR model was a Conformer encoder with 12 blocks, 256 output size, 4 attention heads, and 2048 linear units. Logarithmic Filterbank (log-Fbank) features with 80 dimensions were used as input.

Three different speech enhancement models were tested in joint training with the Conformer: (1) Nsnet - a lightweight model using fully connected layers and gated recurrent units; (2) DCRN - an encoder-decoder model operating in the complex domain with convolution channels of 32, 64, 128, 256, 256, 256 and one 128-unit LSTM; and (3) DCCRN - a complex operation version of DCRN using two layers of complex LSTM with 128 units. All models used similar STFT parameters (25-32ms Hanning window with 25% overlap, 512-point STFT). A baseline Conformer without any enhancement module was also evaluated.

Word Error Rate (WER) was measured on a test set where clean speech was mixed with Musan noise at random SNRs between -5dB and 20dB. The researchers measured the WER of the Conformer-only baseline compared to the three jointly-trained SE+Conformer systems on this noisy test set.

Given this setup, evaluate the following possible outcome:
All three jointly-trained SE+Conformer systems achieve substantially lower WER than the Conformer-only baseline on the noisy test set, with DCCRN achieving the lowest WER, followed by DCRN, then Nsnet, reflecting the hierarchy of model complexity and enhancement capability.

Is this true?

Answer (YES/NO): NO